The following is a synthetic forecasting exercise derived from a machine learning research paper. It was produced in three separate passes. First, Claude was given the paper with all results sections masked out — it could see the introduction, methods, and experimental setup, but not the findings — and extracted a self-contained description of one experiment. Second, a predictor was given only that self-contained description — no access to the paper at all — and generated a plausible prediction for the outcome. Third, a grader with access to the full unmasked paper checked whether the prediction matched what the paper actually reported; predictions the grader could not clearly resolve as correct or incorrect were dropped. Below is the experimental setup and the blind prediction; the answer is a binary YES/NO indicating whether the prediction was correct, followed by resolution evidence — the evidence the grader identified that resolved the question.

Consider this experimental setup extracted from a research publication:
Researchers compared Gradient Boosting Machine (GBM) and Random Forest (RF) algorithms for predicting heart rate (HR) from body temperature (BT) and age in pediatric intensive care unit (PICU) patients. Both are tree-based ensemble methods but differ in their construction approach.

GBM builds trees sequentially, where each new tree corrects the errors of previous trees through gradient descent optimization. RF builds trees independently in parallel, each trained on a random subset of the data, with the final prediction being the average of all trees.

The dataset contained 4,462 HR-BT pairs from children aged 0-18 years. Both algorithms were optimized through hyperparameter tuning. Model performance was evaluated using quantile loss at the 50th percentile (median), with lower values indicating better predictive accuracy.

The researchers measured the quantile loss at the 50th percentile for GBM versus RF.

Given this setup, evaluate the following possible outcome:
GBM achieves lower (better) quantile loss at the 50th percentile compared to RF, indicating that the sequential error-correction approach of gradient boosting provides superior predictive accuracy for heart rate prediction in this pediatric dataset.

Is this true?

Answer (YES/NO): YES